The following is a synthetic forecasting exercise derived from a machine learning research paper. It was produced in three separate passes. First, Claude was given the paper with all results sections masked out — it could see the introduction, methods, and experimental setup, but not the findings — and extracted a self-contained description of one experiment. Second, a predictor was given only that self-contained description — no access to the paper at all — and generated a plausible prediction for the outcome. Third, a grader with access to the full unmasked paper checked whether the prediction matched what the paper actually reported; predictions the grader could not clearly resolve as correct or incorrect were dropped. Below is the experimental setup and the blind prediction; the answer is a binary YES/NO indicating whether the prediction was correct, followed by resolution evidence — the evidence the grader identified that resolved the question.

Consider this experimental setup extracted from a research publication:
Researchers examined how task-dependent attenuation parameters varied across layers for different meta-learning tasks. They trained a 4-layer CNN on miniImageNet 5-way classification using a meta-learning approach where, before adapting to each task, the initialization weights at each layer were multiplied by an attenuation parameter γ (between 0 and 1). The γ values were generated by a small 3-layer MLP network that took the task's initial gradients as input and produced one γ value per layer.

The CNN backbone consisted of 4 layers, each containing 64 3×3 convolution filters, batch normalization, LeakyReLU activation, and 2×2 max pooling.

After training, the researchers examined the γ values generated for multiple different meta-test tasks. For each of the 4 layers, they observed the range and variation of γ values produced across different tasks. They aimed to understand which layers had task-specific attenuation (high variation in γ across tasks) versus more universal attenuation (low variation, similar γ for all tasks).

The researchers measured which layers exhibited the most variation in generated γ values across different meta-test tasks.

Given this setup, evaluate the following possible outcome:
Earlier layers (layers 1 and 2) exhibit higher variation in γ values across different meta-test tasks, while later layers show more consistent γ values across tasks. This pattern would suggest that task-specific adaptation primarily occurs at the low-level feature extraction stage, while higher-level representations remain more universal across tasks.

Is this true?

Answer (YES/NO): NO